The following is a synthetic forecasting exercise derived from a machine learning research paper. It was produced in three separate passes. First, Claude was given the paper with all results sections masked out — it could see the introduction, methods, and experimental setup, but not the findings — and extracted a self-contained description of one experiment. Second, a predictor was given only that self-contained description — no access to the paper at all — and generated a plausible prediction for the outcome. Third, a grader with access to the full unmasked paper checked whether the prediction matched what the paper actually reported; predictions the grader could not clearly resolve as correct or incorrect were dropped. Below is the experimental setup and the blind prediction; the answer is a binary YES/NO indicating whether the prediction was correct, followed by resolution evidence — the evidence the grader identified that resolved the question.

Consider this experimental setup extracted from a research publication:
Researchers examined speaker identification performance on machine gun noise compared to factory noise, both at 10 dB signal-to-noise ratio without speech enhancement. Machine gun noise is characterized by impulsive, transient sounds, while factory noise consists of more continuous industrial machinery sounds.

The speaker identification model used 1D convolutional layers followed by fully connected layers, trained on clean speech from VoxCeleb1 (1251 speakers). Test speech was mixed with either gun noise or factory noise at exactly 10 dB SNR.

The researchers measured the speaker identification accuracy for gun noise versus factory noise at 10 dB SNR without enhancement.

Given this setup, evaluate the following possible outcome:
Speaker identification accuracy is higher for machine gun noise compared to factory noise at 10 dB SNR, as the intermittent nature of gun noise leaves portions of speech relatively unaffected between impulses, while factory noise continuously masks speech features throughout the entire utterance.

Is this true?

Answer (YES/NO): YES